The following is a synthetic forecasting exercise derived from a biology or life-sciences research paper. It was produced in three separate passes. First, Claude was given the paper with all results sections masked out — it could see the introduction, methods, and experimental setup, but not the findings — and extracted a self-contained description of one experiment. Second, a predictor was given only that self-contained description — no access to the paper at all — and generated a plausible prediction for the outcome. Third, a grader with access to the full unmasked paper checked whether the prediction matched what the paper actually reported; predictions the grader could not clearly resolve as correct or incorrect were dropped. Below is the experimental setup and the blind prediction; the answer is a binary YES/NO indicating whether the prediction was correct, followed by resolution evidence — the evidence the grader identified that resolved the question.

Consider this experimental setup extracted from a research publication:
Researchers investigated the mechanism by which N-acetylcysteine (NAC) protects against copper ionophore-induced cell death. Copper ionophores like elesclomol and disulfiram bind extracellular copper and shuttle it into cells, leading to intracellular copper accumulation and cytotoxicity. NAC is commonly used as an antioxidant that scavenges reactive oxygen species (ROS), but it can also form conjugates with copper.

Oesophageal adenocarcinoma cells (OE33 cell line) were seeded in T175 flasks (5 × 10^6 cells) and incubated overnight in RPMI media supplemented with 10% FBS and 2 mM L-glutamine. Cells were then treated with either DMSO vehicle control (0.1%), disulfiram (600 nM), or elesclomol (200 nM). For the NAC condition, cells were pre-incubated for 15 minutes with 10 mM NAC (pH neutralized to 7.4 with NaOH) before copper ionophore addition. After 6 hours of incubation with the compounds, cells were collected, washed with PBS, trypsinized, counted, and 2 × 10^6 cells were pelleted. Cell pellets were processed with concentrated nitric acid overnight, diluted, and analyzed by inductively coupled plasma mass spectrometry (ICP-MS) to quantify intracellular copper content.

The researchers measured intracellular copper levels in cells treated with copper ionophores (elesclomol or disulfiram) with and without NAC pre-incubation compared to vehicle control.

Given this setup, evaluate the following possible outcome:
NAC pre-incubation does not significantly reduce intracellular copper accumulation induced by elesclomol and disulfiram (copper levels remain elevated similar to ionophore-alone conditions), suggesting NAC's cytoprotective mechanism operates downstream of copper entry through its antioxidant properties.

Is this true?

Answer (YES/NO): NO